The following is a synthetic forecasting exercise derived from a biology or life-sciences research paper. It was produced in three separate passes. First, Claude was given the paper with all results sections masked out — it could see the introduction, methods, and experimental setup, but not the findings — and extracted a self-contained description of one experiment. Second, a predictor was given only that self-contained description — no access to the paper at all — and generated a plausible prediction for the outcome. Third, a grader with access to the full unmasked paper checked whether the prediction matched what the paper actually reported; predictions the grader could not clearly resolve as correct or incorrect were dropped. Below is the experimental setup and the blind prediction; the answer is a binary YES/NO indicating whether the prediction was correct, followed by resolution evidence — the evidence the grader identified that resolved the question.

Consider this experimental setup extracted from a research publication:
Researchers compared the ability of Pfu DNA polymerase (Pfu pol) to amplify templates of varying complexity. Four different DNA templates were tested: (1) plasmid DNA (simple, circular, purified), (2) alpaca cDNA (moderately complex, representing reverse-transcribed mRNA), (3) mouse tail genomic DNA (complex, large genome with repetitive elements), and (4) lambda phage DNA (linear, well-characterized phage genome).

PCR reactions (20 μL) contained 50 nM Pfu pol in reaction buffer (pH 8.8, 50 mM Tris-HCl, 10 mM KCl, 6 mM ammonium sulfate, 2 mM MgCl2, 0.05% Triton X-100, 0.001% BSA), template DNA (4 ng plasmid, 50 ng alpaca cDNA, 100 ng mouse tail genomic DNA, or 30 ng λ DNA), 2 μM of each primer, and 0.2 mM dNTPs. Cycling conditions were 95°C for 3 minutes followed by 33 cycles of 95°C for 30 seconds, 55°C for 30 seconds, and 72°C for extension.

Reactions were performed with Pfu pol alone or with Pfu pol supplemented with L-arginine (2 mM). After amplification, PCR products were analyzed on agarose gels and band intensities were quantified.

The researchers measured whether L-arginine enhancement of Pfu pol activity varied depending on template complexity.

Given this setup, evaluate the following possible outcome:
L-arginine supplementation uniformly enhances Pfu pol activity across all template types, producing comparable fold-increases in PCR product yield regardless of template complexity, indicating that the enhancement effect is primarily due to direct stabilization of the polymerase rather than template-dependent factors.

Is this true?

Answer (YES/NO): NO